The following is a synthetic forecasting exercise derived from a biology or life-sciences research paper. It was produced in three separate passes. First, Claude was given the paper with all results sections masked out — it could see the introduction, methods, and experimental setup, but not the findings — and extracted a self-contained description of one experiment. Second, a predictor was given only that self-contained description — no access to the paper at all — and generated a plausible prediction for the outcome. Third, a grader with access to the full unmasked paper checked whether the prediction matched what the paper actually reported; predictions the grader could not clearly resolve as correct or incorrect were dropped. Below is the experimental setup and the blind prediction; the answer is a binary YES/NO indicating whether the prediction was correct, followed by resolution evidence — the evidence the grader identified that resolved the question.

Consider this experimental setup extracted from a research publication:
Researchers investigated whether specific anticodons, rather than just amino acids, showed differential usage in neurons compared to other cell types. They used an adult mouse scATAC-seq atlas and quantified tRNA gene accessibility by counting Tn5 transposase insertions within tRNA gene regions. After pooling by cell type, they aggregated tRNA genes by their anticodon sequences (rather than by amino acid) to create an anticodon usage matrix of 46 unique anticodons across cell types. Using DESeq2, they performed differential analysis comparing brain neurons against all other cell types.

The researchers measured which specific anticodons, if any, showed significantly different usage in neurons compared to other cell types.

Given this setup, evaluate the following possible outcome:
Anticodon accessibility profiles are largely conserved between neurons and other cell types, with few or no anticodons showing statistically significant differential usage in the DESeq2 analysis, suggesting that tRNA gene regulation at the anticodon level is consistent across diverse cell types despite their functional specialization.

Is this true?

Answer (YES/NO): NO